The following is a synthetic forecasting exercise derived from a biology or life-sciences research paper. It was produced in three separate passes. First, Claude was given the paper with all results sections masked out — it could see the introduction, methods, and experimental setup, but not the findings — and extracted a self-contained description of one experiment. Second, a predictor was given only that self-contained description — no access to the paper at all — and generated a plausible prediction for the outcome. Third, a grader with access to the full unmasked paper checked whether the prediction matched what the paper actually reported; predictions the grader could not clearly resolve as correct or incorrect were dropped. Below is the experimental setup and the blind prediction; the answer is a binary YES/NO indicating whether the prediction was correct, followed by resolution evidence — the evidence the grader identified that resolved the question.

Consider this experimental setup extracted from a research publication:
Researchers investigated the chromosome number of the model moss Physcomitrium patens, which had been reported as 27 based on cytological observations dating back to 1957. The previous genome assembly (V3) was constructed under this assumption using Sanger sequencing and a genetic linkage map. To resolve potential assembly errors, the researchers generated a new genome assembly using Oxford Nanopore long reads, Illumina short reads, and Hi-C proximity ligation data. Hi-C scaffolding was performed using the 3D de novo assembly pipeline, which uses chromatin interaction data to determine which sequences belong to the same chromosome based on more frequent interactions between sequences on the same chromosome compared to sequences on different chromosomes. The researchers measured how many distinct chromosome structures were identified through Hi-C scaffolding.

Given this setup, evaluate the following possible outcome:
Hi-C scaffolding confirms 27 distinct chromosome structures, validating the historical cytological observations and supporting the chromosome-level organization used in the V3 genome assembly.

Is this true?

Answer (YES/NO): NO